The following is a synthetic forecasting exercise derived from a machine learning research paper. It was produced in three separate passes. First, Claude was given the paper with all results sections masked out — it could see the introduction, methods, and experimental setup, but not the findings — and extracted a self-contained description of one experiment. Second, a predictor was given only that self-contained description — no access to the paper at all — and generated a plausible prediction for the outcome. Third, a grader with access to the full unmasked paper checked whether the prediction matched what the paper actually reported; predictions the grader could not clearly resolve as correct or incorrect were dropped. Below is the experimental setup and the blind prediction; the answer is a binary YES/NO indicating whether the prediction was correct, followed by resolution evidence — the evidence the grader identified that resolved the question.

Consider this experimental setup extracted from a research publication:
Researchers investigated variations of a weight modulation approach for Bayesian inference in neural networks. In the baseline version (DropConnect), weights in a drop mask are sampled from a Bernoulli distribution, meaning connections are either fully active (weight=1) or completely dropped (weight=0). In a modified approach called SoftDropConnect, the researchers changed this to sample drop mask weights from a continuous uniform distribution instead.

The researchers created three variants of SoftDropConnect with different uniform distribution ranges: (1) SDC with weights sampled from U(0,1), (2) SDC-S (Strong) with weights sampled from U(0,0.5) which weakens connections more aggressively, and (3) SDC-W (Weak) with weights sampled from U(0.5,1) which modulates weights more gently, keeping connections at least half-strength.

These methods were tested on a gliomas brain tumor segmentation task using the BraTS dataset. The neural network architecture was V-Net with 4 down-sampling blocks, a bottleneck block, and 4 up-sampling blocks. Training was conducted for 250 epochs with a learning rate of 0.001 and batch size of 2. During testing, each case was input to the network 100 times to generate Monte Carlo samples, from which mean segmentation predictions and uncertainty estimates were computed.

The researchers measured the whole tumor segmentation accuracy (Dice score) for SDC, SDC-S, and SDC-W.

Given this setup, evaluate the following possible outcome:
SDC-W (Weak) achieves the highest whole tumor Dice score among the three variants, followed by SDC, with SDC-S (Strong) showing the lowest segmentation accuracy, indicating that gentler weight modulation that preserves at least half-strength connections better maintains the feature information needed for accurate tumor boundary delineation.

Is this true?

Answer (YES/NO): YES